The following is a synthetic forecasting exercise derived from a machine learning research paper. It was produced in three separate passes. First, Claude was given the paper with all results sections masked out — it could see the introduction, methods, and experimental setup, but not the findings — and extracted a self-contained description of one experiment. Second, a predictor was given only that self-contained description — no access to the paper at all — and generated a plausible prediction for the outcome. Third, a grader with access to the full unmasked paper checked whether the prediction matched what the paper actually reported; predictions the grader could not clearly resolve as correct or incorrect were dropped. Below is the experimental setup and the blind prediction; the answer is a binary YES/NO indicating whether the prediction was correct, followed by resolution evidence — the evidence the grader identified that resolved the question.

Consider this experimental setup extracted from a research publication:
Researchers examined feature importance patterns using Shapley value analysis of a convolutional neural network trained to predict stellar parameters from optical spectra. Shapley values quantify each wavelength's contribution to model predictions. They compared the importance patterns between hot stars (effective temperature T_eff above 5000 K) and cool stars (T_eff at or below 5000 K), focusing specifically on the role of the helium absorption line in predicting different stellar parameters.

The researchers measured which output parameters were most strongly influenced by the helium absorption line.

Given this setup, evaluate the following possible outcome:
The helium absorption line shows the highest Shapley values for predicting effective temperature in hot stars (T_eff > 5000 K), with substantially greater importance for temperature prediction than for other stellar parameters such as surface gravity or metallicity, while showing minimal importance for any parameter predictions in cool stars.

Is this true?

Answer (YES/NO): NO